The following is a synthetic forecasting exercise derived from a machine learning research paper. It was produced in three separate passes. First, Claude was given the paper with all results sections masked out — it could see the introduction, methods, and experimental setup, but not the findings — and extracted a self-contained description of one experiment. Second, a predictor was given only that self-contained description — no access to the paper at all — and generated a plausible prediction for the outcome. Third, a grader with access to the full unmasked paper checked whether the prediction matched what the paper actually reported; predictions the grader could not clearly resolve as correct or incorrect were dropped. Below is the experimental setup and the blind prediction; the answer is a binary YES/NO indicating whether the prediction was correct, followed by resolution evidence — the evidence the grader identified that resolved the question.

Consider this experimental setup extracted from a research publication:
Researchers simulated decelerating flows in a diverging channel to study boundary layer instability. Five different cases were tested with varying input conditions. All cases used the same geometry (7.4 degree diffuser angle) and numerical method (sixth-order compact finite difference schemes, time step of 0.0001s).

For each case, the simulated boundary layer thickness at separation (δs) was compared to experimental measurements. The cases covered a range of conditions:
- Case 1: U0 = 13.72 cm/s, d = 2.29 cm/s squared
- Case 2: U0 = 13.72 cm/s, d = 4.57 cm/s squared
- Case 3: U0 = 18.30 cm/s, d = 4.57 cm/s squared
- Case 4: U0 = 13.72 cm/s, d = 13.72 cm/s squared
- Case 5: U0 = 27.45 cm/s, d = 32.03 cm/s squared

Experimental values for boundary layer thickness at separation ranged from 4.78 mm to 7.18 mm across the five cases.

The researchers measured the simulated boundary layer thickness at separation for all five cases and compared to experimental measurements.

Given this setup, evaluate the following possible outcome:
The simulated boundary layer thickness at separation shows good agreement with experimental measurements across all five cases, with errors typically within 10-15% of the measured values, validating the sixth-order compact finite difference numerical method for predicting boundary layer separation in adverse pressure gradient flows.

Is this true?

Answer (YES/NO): YES